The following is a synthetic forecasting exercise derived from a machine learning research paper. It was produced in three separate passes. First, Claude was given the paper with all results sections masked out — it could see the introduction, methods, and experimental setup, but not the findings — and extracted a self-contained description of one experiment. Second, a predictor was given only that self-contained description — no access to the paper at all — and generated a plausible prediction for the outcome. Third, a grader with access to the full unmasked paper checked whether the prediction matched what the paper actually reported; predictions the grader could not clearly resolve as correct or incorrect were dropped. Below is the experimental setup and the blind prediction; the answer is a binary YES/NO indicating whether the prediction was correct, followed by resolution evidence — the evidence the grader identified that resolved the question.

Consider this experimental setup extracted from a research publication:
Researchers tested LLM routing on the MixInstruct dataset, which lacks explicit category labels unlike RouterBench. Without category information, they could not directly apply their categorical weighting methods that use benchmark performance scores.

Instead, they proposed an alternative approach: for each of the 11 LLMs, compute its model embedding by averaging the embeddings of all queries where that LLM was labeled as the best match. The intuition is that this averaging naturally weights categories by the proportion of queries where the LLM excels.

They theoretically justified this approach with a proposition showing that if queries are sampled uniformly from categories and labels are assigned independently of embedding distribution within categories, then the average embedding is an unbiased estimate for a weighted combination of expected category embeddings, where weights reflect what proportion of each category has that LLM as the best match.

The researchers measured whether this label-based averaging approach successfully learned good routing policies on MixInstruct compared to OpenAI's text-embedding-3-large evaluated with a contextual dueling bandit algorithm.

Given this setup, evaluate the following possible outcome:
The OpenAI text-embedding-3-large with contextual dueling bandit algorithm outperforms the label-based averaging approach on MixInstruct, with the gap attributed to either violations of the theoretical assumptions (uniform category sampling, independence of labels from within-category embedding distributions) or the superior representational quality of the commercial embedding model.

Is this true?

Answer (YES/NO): NO